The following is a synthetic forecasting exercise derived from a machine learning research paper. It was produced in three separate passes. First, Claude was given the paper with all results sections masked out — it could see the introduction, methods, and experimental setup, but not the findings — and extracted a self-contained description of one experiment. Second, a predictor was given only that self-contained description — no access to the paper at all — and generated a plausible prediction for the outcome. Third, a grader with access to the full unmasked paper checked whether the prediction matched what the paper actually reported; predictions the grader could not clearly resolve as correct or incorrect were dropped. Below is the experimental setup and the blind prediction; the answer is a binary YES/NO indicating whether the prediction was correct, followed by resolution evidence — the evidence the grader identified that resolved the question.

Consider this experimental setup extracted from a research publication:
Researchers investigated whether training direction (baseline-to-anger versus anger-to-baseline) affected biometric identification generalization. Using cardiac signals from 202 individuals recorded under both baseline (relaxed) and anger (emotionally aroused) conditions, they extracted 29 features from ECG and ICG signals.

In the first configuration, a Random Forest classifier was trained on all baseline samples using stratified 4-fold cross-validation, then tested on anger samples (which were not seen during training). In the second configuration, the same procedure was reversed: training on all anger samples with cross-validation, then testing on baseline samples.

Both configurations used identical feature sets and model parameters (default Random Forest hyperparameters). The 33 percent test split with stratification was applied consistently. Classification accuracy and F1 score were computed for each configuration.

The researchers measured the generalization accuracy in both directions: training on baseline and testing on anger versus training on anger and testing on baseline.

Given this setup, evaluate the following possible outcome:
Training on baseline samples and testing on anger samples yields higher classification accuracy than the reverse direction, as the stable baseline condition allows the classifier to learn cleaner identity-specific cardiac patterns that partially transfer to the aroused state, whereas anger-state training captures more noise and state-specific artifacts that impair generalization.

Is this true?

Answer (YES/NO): NO